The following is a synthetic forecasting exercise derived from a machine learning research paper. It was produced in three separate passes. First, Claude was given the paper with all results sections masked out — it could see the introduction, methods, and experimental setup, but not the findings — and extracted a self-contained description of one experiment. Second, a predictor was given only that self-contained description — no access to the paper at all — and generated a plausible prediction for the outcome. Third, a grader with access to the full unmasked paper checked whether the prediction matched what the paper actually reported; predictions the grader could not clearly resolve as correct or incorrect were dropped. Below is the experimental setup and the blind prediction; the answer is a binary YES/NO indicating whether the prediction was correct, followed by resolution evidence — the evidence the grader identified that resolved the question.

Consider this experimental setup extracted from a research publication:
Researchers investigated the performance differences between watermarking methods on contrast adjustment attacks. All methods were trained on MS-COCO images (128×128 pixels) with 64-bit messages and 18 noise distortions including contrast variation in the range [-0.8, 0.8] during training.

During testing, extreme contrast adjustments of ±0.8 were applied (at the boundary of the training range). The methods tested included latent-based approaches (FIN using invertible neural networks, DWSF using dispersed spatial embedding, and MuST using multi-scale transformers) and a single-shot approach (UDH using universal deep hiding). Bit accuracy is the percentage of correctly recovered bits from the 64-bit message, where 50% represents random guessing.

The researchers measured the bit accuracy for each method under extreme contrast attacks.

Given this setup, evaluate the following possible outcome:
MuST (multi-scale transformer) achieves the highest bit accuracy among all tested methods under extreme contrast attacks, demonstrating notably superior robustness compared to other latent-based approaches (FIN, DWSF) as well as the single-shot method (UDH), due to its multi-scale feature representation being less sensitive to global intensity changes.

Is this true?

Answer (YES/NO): NO